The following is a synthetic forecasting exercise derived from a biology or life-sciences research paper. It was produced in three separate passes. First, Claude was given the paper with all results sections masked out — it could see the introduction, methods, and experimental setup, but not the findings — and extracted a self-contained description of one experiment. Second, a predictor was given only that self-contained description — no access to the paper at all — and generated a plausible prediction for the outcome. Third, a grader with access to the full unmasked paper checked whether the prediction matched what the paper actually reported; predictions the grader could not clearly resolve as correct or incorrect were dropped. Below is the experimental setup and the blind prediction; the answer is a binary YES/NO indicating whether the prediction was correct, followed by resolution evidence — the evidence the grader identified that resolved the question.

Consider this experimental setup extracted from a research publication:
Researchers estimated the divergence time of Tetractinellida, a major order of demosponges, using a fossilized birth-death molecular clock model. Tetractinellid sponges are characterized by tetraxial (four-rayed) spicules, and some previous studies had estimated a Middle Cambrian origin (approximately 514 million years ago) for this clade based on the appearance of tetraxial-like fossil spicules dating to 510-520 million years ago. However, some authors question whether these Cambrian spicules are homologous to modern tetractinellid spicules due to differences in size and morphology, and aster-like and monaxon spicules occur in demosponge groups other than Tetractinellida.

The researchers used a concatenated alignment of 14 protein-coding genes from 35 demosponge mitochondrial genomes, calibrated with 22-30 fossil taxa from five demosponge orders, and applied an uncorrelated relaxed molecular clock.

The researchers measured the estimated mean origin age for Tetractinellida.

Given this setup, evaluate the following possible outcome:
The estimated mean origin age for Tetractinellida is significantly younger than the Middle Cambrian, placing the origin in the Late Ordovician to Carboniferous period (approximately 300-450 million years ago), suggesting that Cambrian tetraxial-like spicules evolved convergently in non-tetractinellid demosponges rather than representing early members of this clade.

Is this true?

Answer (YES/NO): YES